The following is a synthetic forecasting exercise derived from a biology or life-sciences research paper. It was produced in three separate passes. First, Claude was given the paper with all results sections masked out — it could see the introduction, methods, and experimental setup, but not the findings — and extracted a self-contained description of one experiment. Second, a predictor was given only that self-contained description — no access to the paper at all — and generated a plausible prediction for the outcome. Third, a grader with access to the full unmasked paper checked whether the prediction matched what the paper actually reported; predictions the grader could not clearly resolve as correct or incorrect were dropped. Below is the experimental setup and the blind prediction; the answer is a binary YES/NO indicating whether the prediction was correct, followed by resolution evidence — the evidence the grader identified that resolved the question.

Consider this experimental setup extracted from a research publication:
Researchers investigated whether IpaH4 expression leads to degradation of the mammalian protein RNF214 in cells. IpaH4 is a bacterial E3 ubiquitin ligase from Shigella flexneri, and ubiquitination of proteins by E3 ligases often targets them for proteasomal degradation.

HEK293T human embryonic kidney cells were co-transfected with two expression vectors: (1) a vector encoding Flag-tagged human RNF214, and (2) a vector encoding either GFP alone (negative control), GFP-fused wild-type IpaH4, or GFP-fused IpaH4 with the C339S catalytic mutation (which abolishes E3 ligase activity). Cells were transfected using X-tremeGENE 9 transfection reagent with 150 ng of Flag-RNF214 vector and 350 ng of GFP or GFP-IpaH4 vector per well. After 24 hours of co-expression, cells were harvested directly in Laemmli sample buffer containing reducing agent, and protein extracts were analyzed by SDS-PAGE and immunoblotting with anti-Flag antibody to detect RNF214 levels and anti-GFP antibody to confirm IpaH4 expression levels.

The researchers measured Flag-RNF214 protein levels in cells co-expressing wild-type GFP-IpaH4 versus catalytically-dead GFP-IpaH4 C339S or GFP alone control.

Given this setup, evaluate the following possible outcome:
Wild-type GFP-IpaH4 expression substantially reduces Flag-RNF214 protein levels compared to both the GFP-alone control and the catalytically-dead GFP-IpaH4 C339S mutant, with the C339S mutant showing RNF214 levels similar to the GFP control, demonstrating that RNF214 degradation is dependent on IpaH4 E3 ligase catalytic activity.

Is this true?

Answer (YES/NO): YES